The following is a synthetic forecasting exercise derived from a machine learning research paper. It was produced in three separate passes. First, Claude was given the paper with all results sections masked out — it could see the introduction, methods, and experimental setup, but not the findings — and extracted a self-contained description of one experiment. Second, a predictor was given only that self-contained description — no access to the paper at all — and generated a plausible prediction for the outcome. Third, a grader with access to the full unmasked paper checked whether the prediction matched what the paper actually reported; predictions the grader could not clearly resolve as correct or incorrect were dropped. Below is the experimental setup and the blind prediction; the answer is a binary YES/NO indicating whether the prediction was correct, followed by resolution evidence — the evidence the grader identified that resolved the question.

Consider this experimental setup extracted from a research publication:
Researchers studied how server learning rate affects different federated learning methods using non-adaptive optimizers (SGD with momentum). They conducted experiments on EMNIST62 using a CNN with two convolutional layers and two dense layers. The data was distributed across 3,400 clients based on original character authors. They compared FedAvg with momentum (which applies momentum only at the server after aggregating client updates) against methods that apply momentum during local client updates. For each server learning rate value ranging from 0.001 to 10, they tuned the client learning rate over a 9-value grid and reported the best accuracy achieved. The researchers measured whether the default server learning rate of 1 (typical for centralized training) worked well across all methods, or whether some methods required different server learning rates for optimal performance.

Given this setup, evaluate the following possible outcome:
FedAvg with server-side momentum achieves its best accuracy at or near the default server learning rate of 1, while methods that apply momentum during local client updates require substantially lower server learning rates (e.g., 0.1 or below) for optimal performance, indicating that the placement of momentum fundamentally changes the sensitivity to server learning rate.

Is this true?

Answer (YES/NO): NO